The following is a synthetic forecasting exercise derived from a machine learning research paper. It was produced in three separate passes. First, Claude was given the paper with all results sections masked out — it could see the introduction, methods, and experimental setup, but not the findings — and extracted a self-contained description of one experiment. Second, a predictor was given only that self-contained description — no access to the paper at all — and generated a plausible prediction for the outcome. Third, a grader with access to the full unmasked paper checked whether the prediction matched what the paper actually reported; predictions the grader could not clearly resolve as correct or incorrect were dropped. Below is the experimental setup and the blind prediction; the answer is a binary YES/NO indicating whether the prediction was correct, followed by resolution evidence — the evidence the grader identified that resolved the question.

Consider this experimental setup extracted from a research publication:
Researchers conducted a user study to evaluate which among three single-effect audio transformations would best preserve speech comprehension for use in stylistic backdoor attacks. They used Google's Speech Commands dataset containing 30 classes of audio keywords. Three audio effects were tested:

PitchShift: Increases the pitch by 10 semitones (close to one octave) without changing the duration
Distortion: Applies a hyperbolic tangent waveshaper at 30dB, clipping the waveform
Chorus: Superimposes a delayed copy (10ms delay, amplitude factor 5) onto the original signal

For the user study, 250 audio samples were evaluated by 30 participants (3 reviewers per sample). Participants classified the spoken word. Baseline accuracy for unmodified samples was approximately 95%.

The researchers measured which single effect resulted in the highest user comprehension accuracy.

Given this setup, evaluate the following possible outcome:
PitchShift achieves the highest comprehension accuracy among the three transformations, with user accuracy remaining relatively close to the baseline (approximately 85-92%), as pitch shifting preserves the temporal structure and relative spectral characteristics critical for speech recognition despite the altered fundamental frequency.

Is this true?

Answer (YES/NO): NO